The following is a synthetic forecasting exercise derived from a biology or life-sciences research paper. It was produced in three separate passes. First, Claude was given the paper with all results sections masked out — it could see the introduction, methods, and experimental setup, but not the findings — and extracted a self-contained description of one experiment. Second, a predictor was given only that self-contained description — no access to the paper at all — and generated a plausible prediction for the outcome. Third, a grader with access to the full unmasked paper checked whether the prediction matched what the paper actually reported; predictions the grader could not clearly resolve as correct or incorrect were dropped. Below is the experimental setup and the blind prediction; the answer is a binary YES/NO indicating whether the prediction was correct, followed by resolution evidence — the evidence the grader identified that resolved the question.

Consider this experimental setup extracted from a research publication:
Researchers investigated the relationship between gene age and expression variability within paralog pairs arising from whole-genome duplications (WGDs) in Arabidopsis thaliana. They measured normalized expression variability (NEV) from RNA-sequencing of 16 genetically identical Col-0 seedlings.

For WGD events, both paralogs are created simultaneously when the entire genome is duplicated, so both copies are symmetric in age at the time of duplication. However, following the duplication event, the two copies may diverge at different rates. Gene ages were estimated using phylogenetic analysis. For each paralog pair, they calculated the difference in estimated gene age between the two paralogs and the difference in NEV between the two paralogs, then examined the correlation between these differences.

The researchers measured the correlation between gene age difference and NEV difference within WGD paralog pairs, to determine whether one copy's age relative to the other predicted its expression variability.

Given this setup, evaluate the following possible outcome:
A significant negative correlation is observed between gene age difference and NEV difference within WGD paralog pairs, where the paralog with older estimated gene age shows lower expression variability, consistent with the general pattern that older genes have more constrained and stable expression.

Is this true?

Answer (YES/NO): NO